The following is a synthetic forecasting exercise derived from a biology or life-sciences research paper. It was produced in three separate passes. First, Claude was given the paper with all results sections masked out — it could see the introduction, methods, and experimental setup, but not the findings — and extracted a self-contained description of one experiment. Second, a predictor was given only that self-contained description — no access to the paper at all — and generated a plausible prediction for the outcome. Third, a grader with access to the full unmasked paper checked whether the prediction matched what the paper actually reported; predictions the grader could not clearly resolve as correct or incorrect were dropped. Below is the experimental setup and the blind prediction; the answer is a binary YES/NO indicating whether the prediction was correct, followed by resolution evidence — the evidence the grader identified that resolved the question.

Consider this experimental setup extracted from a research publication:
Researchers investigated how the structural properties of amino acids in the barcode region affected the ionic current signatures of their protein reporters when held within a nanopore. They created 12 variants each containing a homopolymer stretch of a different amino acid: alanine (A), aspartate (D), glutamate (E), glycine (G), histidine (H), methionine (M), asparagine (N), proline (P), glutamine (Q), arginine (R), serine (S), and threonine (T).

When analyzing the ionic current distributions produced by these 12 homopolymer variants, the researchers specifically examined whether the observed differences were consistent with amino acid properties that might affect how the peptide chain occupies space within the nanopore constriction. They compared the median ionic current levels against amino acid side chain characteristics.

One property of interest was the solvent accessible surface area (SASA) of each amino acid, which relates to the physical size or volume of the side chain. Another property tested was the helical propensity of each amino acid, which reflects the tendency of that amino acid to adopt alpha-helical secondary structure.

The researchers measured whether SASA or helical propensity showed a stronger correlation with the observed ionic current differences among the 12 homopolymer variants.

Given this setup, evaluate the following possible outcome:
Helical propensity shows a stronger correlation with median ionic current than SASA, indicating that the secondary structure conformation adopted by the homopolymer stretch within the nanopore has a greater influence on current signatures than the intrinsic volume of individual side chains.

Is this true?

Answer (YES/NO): NO